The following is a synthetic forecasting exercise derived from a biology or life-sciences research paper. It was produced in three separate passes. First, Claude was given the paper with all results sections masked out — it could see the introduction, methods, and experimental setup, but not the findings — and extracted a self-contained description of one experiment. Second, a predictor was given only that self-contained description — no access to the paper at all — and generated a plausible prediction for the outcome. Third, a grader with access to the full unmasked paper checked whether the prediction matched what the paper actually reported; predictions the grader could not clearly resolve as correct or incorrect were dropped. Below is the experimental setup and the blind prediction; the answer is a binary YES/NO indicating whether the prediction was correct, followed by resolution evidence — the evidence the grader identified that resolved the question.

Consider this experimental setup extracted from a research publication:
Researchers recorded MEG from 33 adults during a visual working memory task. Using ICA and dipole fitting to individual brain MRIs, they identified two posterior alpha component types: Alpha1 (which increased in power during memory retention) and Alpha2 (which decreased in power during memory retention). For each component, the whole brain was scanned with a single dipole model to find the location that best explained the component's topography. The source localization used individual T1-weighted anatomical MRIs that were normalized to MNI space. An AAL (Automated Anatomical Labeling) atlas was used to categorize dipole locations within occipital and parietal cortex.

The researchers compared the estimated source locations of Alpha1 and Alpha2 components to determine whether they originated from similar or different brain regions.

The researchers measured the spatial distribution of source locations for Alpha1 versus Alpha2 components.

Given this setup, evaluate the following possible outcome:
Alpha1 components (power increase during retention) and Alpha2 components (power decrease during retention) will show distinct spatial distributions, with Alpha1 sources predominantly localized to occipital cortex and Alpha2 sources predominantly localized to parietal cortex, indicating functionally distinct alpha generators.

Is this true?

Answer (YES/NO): NO